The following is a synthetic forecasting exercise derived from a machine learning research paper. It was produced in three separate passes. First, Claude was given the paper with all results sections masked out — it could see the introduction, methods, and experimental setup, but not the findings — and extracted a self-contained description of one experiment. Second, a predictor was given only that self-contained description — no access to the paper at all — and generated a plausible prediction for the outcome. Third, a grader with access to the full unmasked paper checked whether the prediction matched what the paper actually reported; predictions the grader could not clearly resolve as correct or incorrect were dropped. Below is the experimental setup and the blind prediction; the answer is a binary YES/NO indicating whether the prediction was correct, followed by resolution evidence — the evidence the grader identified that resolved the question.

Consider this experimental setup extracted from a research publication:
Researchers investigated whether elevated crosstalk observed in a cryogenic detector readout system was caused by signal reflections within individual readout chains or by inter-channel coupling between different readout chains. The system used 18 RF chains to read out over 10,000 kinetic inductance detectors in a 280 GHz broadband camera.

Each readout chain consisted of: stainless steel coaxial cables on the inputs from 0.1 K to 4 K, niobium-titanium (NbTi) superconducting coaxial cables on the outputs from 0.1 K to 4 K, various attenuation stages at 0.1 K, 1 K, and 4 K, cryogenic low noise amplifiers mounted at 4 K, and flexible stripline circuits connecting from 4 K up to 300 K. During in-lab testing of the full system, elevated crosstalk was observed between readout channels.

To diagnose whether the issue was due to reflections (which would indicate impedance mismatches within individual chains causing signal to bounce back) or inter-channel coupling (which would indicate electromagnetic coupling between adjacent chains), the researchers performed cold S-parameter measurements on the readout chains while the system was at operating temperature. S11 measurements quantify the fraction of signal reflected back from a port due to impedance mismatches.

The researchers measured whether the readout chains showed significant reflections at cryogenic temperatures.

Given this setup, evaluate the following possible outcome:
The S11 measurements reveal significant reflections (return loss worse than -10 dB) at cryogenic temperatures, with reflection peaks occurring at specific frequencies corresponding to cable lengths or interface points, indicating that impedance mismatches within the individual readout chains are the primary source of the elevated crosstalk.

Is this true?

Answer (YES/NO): NO